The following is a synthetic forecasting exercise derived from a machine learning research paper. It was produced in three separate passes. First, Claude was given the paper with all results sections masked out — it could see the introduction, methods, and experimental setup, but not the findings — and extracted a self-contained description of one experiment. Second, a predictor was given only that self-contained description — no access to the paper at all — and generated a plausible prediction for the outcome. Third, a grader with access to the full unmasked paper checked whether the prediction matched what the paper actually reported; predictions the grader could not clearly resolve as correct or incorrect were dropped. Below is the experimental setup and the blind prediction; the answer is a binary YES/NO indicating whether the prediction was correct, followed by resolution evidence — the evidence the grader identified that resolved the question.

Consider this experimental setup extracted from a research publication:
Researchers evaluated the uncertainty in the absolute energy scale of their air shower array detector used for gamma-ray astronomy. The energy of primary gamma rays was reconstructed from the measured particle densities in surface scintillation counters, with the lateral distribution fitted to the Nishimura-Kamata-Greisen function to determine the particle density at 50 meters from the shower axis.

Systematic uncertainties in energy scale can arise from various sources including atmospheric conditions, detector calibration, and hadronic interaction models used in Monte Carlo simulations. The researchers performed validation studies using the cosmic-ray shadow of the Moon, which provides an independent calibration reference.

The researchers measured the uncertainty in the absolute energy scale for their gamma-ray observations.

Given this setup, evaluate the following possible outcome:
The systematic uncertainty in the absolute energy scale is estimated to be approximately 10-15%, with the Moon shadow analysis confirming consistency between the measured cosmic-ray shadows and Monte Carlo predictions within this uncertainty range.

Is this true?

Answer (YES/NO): YES